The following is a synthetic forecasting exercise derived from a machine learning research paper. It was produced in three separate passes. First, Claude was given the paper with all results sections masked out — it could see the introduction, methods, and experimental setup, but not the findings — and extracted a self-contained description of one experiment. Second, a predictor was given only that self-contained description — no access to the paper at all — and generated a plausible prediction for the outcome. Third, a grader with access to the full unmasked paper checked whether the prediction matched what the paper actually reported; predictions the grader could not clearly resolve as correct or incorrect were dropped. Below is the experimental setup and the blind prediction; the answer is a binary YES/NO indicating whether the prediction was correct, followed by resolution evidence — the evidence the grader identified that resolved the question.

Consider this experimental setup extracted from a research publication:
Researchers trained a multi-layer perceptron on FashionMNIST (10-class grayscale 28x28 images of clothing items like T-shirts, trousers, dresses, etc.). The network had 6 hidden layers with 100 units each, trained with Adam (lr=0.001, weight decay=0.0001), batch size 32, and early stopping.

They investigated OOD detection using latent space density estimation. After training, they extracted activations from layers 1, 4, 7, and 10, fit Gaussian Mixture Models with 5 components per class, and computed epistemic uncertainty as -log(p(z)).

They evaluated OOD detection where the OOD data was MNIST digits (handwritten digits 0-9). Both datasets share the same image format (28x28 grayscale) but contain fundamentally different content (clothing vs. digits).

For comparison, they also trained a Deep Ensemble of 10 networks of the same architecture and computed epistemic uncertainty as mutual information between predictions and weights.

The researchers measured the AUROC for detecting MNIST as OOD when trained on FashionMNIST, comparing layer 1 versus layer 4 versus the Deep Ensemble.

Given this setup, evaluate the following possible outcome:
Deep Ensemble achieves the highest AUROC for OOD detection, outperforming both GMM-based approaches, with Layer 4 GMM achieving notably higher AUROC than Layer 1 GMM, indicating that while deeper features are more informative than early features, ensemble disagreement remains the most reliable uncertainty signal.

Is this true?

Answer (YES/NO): NO